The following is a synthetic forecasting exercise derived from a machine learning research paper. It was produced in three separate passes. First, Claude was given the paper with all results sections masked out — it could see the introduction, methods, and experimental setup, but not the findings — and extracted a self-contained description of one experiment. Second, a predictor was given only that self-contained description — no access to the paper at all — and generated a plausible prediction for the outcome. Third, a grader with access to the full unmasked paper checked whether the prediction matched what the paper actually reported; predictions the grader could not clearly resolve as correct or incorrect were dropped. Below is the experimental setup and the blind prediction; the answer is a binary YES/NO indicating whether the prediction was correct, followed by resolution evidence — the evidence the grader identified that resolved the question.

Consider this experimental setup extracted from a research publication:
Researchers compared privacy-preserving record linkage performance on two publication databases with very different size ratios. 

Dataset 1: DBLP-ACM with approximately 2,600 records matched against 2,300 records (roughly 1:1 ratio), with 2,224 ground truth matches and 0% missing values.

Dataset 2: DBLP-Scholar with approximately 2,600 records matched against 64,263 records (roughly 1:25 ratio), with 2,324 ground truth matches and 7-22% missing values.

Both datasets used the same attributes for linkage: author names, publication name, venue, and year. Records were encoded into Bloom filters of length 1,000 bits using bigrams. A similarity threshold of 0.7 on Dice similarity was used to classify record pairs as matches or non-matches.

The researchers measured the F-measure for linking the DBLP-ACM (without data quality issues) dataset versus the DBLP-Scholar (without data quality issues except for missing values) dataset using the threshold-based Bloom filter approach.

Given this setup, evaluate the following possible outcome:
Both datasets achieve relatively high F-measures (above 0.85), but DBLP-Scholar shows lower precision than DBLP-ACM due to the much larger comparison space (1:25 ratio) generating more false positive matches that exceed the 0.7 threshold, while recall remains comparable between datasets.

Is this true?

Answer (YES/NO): NO